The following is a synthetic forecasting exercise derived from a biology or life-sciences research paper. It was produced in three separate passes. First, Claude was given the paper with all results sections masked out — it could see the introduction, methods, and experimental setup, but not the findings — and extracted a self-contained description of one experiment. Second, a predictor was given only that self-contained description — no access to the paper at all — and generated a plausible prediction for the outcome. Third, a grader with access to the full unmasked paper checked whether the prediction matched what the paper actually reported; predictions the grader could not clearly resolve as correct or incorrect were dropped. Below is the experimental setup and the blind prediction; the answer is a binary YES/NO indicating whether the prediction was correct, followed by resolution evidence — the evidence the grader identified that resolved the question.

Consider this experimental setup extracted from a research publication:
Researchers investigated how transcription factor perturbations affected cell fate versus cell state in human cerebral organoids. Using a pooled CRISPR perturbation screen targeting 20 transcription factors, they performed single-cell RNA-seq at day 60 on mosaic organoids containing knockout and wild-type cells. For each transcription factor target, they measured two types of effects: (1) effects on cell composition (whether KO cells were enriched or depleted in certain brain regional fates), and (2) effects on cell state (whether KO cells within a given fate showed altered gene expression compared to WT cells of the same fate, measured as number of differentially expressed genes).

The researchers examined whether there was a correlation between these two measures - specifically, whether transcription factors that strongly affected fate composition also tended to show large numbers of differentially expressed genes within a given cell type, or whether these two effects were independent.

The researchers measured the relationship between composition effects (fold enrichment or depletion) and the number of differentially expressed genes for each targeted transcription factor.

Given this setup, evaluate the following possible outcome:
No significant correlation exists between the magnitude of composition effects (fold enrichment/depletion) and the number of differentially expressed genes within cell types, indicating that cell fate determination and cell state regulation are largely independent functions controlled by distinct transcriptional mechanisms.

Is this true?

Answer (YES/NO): YES